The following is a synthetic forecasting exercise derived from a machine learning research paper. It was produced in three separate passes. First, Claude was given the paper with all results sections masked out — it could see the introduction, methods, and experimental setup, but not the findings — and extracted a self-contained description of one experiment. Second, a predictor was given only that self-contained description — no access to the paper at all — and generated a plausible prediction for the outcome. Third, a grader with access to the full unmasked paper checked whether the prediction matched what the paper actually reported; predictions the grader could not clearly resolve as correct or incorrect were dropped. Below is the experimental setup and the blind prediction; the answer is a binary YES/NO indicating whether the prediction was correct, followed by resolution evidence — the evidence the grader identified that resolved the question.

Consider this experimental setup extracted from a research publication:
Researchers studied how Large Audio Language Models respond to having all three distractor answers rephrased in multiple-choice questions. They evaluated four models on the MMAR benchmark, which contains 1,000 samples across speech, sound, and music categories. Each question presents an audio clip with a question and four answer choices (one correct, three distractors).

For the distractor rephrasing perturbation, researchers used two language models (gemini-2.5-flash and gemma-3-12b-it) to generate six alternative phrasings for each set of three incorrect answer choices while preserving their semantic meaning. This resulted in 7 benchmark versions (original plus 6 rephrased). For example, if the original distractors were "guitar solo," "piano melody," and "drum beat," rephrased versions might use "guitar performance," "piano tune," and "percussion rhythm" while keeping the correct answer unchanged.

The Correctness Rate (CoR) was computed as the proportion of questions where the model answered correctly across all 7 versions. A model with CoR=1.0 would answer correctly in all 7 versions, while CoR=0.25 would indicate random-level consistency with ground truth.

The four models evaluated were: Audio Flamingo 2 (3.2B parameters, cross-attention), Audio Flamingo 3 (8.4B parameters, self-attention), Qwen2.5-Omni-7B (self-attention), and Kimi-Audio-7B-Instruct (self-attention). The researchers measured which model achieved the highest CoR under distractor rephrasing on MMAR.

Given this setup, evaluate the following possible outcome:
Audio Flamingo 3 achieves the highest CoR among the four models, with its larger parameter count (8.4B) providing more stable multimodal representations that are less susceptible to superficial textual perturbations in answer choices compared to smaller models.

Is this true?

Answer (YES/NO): NO